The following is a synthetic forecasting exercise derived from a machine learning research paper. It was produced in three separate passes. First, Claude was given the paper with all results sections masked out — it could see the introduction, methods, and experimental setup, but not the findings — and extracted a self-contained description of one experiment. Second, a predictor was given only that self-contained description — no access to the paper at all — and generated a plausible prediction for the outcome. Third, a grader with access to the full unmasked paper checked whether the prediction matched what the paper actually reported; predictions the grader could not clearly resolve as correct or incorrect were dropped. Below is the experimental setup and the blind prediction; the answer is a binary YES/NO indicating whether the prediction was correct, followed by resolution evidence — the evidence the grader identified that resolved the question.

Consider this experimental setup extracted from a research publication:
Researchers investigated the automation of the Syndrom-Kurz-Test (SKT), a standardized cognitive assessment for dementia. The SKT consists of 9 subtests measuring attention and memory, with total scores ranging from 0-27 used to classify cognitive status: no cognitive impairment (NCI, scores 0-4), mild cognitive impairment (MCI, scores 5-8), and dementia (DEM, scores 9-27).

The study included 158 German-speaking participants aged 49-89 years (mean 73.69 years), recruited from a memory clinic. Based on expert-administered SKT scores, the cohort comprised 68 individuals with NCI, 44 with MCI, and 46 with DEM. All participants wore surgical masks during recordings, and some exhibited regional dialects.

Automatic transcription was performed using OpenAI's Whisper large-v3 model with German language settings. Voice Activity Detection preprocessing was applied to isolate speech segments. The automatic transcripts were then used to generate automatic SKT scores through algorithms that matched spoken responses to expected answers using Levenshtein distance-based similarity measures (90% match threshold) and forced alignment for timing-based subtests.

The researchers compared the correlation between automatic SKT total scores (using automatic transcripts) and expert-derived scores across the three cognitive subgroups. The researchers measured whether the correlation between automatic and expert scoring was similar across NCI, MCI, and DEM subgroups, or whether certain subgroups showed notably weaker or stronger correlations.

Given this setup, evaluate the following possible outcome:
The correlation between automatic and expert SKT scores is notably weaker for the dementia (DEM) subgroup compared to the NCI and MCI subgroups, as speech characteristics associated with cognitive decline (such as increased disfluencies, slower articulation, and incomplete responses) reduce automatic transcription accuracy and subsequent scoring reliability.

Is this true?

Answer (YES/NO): NO